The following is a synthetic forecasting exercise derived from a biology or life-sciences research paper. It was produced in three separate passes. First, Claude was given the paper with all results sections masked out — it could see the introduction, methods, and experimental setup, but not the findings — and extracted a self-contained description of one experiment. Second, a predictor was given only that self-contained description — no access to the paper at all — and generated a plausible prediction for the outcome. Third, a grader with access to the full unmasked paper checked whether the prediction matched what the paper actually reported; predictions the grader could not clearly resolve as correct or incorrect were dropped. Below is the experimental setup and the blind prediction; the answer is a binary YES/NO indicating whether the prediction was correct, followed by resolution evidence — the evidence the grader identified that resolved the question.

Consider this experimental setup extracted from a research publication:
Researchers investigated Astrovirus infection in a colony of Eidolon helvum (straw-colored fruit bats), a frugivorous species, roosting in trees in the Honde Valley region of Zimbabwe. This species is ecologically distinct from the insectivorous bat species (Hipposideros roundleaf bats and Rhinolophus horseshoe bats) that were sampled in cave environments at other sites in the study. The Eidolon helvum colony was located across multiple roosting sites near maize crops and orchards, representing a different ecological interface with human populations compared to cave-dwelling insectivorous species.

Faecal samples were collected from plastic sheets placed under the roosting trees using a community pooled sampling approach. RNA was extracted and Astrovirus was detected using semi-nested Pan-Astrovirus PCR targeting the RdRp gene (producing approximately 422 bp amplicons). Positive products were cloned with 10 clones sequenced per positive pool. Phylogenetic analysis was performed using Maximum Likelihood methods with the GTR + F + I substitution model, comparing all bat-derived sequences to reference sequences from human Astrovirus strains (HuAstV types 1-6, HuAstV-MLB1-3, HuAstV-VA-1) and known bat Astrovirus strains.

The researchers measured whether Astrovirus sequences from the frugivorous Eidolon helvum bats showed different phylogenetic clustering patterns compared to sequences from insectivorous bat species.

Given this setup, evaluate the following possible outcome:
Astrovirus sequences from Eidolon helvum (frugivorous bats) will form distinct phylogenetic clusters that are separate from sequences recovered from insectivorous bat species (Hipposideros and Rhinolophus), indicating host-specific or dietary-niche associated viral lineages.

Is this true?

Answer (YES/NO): NO